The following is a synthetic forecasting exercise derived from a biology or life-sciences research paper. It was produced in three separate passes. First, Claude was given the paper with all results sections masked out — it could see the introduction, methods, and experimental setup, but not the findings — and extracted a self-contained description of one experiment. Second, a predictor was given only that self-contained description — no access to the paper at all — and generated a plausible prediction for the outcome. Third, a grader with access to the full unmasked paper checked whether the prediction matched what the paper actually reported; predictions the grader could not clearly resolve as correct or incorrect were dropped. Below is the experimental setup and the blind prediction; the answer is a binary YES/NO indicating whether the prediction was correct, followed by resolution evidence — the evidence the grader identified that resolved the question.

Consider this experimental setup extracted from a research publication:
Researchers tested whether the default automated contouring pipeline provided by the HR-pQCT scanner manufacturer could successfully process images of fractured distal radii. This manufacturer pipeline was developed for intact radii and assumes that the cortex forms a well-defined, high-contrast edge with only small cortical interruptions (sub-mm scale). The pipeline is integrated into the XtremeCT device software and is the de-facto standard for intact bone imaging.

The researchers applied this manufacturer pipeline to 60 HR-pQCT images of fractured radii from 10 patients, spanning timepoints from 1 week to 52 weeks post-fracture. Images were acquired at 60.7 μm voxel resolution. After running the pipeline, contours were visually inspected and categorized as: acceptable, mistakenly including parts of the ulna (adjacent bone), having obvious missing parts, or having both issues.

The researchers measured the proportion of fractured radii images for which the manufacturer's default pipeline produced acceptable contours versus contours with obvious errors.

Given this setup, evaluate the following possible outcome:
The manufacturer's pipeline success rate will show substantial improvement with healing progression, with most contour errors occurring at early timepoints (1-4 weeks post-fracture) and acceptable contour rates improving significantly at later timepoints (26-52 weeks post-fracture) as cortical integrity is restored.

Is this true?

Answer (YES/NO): YES